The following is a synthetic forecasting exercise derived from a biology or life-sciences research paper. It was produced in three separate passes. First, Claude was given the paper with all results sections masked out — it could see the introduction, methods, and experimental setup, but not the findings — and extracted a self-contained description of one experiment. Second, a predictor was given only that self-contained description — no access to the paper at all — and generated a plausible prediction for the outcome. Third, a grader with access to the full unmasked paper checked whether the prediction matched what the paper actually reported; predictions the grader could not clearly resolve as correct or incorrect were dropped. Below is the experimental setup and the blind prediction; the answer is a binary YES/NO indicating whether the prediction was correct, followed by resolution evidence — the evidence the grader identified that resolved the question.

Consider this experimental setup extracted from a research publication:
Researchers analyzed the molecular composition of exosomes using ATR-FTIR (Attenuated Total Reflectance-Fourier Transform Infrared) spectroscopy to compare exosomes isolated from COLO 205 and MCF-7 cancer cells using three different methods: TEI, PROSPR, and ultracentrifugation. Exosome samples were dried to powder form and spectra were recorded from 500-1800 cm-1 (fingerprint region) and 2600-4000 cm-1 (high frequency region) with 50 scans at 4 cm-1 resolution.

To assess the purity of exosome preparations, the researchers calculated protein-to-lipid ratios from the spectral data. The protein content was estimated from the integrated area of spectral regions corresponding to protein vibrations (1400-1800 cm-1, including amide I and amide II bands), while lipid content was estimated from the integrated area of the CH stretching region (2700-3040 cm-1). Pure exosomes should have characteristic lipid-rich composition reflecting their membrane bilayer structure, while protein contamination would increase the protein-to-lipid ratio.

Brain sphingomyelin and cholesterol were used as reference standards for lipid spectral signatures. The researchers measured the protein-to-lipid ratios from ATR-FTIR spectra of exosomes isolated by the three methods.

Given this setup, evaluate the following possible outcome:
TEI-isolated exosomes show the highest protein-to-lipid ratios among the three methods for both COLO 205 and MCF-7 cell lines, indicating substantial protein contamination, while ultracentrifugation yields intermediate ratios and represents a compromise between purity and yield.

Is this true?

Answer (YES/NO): NO